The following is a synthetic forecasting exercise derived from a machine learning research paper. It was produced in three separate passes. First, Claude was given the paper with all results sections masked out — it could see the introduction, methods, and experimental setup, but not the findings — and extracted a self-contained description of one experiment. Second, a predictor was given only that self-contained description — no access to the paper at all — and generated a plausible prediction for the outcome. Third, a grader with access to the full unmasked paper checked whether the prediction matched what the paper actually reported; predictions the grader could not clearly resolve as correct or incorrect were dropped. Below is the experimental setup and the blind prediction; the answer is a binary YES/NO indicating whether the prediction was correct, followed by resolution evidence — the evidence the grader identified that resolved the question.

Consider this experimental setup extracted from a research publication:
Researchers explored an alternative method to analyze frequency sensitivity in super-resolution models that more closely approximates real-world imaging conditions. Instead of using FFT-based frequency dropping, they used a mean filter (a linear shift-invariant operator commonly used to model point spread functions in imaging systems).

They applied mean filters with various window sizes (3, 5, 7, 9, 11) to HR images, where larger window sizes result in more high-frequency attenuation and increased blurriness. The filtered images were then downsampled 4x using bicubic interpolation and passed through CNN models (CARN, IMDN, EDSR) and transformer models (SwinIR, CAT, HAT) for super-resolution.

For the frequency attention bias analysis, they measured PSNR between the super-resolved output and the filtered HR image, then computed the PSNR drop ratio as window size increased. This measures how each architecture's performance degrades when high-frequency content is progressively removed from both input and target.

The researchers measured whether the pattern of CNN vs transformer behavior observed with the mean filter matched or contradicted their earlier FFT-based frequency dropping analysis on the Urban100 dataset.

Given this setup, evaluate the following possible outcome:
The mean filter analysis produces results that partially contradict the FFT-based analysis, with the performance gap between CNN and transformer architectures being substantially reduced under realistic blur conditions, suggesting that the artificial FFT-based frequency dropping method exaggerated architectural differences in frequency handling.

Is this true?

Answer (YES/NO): NO